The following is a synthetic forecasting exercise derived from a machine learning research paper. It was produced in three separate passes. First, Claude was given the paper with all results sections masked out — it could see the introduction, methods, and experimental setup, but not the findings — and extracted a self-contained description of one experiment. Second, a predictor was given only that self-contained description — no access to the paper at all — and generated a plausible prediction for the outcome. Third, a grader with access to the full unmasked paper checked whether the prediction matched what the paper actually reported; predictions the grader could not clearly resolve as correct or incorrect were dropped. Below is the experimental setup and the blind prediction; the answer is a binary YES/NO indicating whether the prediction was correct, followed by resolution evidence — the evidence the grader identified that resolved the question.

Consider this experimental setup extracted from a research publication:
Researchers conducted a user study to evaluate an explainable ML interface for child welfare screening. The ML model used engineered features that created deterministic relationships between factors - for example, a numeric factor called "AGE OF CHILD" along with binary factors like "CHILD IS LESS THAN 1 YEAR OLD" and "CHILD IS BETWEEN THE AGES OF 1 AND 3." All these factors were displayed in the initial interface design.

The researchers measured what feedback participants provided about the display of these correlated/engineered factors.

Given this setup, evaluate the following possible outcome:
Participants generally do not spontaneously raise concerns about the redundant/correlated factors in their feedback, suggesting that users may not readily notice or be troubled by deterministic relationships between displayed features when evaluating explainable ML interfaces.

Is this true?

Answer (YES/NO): NO